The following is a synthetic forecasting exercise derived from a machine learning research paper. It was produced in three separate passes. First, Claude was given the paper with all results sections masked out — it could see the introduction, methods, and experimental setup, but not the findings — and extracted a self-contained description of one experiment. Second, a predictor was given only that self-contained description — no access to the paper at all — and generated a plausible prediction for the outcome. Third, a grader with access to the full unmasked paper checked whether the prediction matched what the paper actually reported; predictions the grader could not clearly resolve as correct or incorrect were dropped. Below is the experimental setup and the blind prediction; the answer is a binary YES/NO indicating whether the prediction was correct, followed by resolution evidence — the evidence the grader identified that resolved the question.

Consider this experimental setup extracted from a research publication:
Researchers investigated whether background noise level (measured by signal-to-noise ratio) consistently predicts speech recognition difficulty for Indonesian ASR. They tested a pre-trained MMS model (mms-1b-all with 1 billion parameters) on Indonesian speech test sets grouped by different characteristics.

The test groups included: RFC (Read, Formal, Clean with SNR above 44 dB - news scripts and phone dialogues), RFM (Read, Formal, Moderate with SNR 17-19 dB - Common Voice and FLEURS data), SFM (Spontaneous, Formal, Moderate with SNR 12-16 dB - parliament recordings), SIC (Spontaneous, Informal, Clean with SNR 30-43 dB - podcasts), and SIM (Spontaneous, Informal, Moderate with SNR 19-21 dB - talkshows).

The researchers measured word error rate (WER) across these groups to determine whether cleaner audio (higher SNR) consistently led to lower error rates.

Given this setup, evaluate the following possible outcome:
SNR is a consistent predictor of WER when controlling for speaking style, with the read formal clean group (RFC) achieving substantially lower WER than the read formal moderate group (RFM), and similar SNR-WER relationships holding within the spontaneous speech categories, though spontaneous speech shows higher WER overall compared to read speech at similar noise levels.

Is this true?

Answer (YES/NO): NO